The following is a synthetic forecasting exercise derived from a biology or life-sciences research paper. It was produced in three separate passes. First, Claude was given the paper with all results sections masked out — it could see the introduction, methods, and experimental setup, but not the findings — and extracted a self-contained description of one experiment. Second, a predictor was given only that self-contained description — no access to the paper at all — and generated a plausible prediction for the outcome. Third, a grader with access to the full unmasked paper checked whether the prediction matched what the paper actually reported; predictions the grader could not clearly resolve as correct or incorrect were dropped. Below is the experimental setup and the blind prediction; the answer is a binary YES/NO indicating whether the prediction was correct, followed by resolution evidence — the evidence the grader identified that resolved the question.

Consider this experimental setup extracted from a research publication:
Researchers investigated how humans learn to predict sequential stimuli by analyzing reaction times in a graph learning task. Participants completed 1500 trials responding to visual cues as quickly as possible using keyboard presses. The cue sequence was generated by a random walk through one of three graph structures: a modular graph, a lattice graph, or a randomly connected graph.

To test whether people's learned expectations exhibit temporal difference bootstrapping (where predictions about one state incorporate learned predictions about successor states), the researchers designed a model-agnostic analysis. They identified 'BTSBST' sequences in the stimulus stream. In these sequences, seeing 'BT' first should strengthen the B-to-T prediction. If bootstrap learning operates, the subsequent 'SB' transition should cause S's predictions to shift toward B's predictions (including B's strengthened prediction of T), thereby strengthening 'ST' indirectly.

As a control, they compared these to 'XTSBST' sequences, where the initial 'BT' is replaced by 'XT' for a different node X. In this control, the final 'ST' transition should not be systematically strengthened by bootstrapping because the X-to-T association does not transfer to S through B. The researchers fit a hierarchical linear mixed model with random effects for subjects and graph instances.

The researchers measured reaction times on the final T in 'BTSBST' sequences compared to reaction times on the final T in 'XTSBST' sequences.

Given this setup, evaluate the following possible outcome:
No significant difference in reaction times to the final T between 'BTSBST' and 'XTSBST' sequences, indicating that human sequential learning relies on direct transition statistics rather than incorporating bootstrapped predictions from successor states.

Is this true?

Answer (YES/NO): YES